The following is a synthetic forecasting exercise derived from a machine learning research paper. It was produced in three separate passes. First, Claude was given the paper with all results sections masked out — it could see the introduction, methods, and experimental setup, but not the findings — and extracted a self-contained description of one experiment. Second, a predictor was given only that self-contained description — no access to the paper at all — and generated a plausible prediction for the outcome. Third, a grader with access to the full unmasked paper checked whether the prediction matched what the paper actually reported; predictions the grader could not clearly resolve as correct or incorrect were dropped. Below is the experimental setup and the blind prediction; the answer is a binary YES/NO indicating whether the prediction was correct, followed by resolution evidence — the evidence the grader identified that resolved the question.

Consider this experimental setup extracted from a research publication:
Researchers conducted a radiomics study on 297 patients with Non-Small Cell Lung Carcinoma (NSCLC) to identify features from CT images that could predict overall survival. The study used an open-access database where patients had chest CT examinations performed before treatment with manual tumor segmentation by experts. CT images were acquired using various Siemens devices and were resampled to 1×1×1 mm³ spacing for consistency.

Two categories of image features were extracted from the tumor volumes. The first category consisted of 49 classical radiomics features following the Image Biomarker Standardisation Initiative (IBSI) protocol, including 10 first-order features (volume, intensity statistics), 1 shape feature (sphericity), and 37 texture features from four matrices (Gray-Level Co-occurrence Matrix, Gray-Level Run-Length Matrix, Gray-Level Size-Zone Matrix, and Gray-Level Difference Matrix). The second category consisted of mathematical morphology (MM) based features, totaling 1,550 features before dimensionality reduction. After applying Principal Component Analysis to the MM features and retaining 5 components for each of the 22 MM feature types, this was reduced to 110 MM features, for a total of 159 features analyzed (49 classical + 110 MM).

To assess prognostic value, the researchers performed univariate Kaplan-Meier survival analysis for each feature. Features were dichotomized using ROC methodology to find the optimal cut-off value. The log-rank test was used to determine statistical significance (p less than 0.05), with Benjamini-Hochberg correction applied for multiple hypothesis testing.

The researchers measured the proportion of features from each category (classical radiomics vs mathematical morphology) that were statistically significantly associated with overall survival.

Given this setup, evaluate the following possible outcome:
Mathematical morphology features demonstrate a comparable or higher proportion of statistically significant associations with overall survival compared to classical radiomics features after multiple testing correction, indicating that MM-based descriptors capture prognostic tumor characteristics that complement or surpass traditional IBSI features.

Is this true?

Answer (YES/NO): NO